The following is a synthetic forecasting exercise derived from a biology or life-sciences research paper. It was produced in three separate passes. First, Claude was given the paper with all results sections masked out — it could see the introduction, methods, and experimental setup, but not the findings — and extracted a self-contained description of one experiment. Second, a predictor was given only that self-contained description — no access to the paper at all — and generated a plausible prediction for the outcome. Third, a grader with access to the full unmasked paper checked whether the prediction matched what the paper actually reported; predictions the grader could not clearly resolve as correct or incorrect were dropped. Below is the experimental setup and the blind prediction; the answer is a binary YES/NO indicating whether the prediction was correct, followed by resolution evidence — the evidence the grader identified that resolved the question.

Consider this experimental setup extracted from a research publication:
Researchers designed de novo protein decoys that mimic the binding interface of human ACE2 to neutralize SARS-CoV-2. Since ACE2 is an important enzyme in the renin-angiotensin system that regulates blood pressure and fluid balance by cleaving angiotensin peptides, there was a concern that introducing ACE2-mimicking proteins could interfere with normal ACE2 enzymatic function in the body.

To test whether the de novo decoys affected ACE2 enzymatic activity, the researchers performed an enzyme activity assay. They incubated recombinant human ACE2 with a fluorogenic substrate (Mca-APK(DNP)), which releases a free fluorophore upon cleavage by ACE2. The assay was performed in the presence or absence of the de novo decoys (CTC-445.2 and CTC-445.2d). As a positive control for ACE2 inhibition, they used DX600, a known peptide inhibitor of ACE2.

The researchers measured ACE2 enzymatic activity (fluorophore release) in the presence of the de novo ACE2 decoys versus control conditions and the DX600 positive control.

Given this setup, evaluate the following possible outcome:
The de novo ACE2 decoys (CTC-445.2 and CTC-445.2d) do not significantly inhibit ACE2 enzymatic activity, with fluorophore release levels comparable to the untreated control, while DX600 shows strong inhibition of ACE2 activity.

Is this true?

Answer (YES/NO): YES